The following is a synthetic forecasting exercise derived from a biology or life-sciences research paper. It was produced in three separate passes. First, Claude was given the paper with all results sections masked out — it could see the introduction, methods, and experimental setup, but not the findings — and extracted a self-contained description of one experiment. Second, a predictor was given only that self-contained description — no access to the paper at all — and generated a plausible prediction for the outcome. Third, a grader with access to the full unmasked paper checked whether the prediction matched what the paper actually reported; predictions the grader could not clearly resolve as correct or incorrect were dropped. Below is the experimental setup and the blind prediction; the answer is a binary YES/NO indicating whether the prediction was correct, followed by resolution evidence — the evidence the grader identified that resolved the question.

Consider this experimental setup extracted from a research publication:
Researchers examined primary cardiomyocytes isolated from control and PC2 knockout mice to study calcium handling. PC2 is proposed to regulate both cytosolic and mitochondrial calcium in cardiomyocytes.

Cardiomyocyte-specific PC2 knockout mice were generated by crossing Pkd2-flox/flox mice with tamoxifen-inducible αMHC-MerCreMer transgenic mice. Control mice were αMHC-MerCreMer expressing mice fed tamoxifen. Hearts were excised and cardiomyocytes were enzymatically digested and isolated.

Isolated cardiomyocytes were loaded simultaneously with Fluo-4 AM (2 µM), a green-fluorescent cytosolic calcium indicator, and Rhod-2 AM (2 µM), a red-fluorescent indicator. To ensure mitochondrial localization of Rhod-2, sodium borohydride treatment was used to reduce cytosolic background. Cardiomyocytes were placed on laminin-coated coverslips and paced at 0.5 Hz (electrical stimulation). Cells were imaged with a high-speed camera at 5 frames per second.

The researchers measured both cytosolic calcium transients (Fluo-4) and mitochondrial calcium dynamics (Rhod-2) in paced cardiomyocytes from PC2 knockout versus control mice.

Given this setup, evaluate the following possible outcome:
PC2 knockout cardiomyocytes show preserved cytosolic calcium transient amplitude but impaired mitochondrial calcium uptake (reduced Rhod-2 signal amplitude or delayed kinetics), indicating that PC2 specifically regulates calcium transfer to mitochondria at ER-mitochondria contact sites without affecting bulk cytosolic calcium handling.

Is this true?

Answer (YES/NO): YES